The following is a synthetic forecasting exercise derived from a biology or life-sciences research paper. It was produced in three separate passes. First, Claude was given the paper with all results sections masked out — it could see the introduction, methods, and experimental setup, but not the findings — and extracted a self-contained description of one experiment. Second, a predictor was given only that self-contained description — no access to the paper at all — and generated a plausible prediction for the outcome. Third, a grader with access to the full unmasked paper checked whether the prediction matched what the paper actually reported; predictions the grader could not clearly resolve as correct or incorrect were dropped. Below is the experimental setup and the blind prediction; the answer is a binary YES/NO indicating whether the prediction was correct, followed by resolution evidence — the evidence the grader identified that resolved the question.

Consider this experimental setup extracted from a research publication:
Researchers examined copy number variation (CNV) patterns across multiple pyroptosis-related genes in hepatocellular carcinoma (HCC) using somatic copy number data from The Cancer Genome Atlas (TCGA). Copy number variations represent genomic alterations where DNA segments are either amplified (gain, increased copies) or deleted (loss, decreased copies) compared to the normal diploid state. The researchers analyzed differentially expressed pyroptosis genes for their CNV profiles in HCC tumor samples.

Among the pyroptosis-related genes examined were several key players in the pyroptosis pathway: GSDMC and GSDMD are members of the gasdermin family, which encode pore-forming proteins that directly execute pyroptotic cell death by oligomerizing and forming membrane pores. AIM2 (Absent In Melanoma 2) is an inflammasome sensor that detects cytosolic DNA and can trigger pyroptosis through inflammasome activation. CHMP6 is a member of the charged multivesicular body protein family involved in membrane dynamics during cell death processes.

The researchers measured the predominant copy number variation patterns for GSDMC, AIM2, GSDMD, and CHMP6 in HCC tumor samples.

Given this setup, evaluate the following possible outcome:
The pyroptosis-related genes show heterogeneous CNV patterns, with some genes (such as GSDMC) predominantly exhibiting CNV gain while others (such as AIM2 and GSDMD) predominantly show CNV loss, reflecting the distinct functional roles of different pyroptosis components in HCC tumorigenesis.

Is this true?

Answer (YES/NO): NO